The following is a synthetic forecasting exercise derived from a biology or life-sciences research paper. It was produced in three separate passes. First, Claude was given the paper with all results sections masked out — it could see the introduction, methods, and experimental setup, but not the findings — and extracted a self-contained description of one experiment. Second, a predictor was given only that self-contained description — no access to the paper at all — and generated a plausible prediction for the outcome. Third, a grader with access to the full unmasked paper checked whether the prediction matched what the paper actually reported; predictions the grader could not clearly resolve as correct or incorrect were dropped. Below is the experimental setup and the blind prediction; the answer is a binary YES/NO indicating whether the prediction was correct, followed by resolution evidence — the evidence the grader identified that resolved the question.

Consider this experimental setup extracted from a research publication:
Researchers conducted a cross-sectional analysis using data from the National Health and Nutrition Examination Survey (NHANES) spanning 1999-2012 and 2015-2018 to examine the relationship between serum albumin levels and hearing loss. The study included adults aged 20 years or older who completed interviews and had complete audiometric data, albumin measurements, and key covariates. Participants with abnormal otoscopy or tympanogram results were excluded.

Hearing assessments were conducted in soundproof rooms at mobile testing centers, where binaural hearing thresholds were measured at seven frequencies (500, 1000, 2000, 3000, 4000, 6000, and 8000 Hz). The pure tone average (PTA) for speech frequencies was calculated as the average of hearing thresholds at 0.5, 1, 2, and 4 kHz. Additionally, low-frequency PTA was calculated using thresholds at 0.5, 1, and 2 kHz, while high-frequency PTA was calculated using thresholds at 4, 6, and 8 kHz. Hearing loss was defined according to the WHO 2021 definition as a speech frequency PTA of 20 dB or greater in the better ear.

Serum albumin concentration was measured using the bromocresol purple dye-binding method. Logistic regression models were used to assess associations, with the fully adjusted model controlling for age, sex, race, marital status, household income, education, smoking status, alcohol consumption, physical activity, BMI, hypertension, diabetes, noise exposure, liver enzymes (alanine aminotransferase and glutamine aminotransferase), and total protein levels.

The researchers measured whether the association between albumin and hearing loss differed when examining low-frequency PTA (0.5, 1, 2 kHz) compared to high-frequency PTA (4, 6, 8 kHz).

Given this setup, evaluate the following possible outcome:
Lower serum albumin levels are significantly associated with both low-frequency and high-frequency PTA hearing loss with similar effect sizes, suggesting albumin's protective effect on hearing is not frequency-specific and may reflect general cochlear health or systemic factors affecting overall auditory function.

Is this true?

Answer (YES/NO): NO